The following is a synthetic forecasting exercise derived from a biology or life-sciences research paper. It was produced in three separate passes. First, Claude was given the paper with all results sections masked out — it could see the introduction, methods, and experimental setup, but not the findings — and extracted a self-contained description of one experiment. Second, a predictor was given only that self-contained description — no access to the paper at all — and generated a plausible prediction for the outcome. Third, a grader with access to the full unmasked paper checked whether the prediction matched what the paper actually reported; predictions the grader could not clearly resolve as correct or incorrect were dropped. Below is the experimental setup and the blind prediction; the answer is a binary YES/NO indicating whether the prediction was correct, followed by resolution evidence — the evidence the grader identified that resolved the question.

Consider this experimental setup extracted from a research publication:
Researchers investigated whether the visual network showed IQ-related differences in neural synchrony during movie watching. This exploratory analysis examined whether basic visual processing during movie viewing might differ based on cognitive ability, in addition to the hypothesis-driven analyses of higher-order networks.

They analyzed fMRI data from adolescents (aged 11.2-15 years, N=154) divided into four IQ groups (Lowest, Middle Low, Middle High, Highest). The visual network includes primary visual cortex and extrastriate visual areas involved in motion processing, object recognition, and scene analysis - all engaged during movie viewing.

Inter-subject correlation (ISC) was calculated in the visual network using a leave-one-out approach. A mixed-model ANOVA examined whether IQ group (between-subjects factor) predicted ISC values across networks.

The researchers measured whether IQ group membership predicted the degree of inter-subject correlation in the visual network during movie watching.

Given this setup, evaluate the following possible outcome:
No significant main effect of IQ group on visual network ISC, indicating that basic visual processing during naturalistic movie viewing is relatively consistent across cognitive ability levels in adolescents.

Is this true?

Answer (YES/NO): NO